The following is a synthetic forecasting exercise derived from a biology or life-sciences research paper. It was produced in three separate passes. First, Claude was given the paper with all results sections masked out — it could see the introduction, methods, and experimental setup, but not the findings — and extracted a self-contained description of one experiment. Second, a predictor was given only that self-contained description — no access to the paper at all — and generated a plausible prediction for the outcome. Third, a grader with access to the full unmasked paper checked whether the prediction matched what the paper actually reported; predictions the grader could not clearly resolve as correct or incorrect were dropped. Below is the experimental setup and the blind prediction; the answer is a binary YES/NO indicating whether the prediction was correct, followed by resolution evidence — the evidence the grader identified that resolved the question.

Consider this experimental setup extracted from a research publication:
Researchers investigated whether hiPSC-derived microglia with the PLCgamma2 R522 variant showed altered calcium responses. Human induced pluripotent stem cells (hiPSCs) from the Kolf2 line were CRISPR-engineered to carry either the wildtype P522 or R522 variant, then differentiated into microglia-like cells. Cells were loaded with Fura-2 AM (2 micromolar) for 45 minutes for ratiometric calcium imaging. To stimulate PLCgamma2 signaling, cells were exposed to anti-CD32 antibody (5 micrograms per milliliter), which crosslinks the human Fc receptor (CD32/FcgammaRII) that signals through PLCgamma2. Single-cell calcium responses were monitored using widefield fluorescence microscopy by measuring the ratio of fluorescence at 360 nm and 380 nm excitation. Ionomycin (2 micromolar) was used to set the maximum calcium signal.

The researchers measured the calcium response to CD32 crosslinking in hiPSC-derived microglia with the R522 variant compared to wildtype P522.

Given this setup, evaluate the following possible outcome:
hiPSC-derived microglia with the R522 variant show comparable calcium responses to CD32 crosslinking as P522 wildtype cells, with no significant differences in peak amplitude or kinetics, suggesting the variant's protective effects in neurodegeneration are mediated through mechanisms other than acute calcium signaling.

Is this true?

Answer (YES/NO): NO